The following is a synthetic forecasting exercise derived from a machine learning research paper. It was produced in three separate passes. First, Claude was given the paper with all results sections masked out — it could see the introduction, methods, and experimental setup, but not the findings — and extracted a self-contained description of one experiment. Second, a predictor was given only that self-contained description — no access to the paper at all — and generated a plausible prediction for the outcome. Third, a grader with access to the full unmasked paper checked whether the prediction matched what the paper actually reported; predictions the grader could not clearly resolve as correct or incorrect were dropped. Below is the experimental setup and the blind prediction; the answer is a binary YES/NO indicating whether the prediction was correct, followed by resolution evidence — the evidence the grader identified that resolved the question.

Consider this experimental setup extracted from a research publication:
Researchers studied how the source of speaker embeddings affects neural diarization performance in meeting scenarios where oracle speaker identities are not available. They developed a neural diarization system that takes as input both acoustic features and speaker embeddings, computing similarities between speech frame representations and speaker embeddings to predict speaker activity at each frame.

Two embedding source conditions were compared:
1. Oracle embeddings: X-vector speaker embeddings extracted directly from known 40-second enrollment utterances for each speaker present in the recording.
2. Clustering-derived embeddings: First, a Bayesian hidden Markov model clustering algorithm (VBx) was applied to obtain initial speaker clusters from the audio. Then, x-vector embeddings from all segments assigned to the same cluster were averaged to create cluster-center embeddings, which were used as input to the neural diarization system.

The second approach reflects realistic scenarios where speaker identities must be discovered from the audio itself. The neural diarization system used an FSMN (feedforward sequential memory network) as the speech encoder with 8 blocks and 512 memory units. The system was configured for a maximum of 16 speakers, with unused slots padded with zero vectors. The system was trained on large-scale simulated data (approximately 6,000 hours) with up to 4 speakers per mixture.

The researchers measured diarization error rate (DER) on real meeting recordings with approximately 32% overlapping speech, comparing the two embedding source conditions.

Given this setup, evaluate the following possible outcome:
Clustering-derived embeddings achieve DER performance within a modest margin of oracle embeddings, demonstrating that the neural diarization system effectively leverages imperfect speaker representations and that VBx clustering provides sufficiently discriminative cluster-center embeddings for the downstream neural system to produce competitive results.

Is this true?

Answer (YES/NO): YES